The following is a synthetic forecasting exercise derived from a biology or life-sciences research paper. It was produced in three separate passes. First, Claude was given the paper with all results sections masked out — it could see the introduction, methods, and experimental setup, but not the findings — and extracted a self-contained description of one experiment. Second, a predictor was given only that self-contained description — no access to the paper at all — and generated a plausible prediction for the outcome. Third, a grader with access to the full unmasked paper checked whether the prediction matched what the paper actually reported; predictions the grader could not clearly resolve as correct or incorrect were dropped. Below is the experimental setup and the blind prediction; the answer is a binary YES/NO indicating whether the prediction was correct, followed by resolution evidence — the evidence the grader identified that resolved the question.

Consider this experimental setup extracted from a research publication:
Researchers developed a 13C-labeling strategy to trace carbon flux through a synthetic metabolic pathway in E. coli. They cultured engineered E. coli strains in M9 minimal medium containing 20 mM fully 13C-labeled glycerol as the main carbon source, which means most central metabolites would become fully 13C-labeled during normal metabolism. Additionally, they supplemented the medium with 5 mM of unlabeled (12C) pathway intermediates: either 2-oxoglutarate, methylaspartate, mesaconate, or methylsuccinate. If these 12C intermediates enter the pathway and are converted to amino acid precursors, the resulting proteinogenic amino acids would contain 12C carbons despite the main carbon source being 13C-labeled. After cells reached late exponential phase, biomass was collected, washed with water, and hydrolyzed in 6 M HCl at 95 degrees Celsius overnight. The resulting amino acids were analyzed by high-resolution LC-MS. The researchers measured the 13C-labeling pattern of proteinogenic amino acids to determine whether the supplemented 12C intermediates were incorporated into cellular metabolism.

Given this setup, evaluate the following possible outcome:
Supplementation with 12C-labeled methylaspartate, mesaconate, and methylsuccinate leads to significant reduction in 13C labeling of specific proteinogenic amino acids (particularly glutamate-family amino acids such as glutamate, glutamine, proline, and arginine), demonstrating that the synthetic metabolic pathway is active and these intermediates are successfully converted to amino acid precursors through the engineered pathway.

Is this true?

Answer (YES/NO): YES